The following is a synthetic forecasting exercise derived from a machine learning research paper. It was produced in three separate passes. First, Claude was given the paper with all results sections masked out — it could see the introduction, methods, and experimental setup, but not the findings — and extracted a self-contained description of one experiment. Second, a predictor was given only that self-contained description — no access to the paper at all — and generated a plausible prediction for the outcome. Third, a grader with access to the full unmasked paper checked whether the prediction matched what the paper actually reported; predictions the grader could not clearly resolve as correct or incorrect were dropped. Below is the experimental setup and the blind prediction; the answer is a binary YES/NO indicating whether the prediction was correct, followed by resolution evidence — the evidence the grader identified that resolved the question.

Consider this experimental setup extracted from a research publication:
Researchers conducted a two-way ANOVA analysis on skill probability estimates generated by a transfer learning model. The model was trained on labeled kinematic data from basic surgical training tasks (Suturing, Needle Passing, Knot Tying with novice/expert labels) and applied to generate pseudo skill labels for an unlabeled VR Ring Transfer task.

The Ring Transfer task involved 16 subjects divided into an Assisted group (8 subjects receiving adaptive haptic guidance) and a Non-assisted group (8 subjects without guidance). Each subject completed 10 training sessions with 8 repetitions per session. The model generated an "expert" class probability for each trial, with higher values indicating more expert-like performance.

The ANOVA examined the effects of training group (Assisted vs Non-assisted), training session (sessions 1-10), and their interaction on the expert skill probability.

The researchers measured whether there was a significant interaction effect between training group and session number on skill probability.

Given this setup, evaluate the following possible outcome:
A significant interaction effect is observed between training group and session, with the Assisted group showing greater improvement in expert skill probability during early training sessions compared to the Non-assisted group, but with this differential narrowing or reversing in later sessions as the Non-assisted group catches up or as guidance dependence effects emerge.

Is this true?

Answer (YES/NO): NO